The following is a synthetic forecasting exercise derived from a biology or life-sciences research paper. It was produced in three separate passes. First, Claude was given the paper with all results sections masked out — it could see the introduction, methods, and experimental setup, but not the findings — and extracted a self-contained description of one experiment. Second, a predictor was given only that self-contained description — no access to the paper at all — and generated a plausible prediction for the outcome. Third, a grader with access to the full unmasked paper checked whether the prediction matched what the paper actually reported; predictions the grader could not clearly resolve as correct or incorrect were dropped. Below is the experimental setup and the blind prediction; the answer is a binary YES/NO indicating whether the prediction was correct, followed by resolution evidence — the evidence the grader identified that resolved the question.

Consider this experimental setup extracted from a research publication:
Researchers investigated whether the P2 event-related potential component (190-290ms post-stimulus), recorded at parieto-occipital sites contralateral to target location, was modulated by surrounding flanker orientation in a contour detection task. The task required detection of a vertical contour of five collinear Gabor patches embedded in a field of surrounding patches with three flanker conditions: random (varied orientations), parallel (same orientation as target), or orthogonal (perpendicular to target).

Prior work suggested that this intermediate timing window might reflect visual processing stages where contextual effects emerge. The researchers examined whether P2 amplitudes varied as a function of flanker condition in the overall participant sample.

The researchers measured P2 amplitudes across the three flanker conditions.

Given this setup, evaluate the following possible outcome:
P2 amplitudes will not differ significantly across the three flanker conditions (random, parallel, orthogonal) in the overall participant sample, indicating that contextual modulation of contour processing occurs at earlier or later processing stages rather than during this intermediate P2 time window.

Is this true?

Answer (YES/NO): NO